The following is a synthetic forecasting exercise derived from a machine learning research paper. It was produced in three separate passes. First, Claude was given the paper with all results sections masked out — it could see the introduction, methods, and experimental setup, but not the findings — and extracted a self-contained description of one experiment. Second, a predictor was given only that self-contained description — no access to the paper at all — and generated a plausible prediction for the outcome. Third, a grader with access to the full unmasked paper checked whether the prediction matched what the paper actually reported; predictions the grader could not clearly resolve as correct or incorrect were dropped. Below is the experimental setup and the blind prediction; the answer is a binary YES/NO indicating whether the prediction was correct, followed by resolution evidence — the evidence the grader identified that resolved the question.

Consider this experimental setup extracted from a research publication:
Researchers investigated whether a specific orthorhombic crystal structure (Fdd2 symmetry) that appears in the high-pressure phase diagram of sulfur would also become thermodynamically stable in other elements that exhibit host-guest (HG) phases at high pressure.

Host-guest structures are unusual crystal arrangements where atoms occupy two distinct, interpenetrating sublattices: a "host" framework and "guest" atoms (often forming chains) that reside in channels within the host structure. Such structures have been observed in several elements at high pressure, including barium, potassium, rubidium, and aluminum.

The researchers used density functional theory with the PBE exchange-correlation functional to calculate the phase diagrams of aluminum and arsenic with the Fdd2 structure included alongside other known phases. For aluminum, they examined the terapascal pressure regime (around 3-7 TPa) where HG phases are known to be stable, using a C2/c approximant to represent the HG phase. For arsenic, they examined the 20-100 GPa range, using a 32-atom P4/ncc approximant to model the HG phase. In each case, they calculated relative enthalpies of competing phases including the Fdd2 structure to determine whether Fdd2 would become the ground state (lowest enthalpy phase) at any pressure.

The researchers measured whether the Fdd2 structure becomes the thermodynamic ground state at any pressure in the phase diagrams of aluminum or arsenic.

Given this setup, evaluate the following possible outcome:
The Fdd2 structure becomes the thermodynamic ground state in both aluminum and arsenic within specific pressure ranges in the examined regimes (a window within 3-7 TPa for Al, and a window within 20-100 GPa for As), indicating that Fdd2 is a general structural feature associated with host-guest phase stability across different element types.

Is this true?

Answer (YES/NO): NO